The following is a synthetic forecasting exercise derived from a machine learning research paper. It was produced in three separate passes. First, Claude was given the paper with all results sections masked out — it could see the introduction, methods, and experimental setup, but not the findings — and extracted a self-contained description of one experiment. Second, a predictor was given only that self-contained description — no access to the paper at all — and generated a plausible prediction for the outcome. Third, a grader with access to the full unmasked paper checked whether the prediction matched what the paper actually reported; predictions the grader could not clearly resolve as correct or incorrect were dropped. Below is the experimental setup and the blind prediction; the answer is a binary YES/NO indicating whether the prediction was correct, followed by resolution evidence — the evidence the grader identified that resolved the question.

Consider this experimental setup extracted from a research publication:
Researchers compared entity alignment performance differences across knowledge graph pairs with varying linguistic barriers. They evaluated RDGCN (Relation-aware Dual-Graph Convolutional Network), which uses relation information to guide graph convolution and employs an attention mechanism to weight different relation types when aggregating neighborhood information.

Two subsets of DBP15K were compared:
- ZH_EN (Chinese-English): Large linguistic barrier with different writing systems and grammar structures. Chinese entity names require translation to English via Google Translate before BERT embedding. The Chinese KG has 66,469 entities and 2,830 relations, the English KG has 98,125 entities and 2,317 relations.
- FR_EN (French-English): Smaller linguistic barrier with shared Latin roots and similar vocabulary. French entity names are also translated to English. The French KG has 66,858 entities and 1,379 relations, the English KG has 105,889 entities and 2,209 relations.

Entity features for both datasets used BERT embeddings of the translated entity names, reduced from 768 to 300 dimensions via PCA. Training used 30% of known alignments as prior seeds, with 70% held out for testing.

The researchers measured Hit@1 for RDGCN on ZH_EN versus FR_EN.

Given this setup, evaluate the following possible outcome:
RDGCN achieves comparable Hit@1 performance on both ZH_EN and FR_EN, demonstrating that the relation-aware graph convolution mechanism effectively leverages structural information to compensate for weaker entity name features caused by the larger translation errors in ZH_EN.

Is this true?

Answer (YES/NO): NO